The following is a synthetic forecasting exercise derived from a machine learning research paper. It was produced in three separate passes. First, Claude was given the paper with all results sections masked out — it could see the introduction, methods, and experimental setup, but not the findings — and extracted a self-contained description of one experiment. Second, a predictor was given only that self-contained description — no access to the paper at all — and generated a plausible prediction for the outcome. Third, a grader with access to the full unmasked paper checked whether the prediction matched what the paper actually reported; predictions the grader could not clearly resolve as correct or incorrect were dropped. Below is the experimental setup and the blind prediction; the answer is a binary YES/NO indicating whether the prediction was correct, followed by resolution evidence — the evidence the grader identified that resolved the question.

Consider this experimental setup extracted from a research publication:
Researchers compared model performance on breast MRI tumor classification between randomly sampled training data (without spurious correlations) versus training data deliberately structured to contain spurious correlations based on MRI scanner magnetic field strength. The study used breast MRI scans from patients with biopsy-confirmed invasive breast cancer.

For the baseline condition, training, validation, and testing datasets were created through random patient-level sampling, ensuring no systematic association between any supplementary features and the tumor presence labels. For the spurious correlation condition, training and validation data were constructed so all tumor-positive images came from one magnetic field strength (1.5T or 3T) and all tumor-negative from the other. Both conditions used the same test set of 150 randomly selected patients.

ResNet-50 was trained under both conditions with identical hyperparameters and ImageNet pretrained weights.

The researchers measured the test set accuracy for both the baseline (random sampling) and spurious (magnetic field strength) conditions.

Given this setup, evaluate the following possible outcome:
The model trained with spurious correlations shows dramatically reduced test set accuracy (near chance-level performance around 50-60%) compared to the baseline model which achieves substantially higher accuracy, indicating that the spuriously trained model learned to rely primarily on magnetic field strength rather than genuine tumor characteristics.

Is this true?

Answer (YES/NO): YES